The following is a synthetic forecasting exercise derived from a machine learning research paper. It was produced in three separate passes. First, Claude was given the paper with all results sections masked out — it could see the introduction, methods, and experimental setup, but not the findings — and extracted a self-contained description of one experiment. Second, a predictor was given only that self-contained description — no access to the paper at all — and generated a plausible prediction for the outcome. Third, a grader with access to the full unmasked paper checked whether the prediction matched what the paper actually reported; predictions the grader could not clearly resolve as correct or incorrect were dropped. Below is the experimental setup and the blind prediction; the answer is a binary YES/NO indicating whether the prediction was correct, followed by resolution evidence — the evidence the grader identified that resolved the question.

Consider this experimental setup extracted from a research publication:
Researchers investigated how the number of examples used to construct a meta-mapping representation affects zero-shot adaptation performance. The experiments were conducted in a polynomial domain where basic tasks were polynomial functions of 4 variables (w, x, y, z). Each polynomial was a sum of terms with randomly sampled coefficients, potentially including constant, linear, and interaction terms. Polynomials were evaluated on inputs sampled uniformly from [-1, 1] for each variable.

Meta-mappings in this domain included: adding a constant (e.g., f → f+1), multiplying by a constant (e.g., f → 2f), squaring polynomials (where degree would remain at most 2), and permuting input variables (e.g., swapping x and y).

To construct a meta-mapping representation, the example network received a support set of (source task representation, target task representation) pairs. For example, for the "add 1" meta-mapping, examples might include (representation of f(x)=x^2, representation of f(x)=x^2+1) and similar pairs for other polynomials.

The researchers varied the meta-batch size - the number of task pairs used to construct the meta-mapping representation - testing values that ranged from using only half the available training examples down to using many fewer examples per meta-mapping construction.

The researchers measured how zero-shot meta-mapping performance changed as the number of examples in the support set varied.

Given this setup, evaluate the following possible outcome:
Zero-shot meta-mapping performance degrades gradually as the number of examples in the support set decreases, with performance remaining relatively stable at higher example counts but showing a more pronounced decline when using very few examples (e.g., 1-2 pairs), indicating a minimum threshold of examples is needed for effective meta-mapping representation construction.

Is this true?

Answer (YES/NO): YES